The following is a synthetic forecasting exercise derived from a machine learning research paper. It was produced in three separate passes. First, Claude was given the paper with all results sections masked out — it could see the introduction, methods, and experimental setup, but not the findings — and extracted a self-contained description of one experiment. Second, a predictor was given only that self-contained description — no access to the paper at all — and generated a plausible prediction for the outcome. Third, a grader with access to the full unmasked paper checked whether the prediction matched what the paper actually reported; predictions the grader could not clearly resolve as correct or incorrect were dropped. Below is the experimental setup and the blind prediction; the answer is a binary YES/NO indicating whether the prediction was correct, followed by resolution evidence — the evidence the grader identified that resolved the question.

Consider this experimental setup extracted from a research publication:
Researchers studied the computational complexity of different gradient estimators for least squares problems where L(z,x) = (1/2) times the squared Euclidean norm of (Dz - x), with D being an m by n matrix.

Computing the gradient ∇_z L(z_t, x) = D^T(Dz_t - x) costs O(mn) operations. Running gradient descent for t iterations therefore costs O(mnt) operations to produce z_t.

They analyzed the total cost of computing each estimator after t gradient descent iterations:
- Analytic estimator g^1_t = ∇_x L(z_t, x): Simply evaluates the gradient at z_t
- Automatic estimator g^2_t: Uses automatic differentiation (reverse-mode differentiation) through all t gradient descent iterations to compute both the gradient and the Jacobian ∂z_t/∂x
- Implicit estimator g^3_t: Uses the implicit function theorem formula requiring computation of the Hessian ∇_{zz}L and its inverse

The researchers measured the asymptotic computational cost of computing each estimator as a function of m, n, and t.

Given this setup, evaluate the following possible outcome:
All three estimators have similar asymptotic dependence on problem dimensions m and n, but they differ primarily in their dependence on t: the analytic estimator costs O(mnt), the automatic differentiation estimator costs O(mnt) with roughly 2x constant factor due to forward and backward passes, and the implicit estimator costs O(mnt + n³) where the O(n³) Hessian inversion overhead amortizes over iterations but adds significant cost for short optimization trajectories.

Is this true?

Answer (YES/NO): NO